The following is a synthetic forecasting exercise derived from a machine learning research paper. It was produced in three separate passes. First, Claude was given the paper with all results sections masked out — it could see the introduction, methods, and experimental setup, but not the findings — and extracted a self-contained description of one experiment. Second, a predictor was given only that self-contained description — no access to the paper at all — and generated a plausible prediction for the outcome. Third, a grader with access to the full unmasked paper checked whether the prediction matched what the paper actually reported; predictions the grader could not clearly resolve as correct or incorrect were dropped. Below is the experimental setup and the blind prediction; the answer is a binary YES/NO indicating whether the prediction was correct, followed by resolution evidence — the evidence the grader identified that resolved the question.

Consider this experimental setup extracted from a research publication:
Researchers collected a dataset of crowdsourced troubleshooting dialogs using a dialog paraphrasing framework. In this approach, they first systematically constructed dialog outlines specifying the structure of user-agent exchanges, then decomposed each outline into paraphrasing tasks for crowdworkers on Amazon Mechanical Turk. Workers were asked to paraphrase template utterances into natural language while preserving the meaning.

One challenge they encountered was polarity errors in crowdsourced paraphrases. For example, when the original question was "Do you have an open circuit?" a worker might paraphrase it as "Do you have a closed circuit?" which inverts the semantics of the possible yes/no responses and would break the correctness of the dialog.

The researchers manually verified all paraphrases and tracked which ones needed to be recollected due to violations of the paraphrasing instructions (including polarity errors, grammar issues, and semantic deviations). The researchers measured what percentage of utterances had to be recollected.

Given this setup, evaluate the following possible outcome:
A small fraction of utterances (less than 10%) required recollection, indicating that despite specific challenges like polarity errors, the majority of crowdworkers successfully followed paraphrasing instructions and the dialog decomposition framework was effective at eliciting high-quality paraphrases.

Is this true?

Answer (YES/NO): YES